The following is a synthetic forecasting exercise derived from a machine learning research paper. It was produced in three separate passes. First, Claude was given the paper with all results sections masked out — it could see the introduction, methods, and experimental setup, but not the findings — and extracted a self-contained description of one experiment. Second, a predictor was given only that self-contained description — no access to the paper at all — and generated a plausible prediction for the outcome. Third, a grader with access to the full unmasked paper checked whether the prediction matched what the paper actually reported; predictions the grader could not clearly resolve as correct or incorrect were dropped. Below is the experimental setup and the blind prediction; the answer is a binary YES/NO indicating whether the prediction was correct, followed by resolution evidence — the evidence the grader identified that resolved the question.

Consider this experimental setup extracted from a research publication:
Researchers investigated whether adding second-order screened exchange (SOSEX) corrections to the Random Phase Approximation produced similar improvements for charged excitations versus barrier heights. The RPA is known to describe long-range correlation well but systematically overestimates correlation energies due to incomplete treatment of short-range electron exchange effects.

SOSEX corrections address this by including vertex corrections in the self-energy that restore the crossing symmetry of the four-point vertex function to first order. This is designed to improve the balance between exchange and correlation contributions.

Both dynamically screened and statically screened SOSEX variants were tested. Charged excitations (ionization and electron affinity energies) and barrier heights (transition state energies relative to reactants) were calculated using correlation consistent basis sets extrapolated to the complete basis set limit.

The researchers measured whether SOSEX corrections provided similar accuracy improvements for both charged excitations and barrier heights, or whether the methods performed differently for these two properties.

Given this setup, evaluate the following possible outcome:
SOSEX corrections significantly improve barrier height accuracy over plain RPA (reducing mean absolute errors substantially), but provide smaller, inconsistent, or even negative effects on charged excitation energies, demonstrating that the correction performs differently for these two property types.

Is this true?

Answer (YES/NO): NO